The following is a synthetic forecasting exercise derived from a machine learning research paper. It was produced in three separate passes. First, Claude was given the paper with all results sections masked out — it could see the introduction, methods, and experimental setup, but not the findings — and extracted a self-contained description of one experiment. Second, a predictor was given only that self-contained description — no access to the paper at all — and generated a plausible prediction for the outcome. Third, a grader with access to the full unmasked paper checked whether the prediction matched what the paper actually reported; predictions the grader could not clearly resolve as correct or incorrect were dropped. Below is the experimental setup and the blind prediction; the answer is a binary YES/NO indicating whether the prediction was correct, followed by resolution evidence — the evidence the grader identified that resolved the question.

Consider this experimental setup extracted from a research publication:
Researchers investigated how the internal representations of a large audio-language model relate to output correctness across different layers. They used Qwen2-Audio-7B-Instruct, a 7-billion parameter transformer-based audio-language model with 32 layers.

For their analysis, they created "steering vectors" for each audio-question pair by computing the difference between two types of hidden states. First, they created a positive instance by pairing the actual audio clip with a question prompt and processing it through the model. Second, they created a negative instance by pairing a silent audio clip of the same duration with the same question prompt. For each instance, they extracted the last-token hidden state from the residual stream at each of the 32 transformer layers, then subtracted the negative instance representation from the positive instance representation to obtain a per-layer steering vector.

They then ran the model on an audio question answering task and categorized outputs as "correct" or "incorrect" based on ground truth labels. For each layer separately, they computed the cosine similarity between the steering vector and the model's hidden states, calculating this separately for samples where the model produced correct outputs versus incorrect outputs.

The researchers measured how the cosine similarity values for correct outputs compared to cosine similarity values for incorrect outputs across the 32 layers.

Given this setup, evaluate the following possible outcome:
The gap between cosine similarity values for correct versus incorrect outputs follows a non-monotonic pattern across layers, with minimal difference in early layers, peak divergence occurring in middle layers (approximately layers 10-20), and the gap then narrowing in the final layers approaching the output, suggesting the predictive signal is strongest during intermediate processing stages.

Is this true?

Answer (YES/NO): NO